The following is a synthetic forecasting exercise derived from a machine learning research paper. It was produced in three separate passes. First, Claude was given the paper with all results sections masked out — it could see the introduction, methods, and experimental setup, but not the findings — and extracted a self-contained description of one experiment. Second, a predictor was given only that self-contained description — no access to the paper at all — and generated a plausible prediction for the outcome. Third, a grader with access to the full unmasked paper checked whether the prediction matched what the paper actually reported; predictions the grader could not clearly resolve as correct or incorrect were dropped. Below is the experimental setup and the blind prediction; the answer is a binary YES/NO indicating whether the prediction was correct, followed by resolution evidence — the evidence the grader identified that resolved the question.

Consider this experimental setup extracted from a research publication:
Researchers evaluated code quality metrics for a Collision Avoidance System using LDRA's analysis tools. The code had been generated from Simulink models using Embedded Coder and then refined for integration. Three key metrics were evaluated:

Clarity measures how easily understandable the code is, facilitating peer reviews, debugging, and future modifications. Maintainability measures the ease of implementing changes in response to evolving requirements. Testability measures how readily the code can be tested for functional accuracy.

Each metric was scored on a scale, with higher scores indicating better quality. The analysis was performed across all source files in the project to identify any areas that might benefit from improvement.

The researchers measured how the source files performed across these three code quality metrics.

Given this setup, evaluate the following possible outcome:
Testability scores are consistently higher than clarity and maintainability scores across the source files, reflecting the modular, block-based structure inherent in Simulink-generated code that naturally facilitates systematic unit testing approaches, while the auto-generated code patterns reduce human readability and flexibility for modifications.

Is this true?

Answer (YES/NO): NO